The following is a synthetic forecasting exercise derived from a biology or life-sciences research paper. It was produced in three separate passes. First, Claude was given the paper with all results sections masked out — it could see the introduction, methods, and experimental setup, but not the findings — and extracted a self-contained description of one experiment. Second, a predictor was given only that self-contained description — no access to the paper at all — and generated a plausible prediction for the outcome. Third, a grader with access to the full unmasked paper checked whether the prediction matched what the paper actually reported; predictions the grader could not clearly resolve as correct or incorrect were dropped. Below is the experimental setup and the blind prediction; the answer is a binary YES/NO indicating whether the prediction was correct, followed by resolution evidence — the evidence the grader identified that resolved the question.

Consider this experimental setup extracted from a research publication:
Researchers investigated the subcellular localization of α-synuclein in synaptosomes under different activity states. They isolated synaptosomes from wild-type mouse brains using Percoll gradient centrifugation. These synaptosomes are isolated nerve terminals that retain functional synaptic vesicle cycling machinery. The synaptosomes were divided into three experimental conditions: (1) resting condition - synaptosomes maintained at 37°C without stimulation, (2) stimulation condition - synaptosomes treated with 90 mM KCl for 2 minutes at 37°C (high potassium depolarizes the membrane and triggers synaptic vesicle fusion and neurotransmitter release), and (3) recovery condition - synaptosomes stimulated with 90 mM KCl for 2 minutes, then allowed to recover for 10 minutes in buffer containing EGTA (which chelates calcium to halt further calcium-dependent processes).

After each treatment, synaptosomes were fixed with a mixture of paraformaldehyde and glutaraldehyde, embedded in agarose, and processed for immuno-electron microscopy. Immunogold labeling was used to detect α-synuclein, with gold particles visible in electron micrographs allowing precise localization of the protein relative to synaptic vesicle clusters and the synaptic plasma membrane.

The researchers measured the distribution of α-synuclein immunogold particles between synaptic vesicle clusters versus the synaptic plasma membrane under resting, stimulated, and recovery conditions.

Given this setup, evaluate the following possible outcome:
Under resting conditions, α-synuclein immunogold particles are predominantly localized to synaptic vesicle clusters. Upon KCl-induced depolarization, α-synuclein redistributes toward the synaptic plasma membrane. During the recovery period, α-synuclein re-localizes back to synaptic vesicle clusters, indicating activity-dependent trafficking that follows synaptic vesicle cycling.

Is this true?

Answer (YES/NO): YES